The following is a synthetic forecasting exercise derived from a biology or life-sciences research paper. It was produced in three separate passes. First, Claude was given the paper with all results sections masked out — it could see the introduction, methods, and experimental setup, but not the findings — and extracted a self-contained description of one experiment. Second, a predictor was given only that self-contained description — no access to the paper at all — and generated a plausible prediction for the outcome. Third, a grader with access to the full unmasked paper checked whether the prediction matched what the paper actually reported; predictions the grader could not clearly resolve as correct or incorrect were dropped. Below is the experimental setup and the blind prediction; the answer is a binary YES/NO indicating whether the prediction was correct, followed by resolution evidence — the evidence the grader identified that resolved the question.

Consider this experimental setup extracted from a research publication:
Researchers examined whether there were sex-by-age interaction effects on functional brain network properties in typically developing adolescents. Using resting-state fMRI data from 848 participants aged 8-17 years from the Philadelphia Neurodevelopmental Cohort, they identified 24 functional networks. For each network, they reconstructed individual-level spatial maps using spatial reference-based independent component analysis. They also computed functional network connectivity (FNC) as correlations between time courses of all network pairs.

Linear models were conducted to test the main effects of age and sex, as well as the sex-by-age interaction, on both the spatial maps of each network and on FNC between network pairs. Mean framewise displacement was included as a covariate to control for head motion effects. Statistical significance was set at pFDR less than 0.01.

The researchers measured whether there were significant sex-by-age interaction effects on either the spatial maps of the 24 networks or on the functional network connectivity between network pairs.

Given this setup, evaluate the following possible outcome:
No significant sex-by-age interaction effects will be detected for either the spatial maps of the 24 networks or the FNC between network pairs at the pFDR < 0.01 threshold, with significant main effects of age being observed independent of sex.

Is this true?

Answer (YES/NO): YES